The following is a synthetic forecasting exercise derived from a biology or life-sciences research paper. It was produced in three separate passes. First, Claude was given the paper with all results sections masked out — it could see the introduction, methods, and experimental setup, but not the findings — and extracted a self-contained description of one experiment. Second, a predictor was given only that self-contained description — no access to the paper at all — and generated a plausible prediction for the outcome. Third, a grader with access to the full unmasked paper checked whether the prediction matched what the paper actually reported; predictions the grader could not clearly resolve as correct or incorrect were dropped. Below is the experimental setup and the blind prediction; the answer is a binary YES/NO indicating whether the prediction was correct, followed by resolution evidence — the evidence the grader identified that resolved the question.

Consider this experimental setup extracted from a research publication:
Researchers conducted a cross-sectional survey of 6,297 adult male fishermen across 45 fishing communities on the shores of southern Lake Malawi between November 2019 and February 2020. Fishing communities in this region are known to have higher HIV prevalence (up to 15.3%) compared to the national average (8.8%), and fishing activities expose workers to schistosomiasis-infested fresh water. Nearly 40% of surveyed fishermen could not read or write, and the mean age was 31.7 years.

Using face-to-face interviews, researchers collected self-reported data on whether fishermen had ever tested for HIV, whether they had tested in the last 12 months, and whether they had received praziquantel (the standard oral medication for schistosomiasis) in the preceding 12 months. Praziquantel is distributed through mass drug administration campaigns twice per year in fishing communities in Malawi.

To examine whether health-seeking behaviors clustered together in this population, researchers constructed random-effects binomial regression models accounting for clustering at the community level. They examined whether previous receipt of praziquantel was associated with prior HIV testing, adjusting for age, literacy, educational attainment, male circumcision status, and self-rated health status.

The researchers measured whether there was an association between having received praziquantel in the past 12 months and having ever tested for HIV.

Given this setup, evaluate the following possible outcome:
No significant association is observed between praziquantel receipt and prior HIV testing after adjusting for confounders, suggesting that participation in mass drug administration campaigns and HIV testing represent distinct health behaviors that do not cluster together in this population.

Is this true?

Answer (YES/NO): NO